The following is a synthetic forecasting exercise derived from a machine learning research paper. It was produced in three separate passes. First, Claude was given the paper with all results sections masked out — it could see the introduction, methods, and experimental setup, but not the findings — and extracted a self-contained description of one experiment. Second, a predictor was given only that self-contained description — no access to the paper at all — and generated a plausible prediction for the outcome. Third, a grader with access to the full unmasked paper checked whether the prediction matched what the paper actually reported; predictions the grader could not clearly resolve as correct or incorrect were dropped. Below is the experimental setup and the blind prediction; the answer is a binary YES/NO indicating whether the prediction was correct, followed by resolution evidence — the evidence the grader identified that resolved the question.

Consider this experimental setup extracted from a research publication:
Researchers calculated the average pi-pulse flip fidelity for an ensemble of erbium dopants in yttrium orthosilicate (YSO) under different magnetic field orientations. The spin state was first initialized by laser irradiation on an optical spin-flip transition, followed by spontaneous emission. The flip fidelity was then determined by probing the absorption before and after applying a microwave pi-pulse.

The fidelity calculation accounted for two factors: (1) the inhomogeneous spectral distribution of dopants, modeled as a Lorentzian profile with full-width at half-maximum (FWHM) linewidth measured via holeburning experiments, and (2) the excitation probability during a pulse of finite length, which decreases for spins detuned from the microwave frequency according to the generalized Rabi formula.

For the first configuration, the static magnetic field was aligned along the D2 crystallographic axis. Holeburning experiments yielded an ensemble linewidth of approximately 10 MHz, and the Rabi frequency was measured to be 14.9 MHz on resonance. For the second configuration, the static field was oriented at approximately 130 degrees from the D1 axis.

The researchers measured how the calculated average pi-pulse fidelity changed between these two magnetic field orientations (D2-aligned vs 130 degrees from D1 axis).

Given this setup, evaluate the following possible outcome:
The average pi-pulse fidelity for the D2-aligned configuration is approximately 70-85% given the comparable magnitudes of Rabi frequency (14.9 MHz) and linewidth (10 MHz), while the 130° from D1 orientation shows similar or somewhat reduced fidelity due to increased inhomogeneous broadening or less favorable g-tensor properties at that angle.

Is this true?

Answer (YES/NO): YES